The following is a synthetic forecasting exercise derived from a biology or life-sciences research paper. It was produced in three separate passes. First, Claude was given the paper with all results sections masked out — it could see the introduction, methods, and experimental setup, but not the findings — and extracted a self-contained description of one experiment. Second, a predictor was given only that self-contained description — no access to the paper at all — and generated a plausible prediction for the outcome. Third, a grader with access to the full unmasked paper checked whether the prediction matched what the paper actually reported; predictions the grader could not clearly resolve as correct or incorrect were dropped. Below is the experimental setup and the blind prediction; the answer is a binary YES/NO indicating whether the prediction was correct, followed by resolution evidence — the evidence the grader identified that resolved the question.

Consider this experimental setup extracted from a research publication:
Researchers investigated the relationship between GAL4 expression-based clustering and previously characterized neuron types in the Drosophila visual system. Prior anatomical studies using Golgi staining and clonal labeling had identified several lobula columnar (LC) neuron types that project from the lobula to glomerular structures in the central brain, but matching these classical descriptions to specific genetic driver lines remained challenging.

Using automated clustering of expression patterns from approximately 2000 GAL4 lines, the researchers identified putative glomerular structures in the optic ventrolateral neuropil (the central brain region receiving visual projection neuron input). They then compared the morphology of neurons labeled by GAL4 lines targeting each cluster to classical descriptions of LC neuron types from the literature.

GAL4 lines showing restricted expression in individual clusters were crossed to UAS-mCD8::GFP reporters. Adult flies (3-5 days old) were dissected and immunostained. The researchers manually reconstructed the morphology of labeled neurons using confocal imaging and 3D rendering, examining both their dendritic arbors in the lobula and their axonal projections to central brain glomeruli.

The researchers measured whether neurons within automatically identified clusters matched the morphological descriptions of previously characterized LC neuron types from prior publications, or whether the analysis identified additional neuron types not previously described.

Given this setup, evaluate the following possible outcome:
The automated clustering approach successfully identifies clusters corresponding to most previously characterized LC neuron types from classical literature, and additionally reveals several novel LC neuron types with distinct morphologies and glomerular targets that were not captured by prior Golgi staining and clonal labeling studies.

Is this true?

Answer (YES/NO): YES